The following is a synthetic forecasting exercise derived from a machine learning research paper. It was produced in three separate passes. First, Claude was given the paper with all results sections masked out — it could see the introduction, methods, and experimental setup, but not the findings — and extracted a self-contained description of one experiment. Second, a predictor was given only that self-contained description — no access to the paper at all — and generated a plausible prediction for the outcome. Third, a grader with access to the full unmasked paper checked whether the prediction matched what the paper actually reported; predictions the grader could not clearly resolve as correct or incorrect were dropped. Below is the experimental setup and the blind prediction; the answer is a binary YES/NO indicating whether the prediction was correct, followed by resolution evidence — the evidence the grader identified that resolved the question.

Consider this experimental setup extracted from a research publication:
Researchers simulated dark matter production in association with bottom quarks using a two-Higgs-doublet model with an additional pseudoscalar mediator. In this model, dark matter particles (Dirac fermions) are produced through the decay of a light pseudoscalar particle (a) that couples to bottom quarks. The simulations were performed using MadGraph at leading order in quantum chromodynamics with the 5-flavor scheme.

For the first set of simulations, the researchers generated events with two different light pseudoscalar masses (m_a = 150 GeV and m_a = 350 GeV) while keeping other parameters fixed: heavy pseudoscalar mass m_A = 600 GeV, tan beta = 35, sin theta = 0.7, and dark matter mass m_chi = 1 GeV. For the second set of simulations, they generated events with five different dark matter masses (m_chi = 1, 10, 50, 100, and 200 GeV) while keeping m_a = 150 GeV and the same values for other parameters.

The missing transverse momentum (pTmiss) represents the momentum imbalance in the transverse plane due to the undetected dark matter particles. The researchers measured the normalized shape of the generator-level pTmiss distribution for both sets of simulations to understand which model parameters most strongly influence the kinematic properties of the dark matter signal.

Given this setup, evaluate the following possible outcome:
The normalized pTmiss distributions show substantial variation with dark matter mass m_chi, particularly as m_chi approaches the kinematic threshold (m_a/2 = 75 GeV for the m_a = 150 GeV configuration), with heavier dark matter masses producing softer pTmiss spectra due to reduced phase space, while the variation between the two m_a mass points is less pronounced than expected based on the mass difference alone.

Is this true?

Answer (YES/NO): NO